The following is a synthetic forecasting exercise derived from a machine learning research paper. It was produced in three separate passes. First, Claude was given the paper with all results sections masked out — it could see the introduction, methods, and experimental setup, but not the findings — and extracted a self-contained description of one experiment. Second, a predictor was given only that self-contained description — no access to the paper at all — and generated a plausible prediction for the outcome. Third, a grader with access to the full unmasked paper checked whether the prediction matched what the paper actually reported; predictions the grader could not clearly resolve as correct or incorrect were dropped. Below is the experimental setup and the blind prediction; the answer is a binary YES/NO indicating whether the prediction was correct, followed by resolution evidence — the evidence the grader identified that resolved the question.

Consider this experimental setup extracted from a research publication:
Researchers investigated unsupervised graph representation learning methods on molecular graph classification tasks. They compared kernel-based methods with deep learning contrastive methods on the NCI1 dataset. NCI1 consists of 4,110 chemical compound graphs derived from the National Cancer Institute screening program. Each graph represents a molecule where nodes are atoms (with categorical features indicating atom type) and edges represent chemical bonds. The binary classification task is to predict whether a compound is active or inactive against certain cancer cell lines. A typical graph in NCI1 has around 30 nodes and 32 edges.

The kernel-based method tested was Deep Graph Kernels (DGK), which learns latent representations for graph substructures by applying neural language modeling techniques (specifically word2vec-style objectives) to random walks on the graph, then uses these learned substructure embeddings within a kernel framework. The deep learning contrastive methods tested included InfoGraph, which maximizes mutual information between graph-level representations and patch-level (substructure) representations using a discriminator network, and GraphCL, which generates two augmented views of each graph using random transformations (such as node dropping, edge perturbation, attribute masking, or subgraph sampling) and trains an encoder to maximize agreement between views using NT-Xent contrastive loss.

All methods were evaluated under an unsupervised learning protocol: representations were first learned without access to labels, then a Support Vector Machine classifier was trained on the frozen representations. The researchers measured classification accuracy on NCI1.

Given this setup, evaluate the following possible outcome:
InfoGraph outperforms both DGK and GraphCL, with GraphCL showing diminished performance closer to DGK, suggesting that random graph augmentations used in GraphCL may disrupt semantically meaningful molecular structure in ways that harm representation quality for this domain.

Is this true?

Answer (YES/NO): NO